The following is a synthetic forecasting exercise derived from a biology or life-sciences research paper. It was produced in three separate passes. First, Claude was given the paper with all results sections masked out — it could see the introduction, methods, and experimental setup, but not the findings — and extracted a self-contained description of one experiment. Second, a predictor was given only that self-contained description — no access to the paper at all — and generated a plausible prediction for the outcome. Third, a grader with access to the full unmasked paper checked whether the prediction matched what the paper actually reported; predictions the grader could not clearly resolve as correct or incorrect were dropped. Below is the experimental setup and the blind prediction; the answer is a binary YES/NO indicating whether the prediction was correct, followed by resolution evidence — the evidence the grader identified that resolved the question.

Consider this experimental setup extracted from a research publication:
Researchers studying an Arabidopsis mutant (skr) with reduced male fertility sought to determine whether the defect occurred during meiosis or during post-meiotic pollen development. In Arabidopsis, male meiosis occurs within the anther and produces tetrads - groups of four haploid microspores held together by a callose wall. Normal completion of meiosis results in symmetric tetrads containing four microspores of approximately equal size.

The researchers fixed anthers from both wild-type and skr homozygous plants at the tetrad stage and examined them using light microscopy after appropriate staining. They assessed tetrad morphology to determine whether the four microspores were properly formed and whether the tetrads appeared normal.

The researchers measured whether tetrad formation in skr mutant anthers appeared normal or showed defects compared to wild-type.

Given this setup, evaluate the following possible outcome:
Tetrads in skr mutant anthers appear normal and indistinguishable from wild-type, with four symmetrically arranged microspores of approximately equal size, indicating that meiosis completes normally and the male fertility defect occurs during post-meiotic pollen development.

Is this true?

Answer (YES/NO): YES